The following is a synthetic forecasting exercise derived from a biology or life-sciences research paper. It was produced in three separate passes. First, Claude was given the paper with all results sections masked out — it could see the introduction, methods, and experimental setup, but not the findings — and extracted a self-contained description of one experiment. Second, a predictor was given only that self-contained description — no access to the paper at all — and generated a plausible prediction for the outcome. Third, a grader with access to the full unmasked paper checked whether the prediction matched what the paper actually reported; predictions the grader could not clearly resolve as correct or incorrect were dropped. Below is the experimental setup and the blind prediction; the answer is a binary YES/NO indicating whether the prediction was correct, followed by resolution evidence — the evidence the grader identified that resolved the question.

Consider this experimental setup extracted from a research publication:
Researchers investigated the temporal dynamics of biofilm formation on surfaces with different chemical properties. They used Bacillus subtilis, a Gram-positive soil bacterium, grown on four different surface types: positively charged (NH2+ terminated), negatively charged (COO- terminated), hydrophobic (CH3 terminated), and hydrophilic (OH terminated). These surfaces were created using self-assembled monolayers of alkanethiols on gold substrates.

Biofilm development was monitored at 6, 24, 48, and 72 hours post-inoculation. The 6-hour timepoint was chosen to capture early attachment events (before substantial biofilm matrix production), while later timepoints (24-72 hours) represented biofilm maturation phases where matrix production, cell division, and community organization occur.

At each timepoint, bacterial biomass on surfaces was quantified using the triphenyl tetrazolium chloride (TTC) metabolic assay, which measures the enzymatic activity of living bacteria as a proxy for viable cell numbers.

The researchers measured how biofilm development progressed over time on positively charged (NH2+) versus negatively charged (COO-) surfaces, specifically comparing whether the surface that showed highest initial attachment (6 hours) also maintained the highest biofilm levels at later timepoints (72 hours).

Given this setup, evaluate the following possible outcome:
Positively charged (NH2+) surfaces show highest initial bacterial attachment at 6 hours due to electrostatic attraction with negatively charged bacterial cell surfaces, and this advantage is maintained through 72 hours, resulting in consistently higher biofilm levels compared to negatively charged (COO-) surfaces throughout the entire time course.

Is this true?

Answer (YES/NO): NO